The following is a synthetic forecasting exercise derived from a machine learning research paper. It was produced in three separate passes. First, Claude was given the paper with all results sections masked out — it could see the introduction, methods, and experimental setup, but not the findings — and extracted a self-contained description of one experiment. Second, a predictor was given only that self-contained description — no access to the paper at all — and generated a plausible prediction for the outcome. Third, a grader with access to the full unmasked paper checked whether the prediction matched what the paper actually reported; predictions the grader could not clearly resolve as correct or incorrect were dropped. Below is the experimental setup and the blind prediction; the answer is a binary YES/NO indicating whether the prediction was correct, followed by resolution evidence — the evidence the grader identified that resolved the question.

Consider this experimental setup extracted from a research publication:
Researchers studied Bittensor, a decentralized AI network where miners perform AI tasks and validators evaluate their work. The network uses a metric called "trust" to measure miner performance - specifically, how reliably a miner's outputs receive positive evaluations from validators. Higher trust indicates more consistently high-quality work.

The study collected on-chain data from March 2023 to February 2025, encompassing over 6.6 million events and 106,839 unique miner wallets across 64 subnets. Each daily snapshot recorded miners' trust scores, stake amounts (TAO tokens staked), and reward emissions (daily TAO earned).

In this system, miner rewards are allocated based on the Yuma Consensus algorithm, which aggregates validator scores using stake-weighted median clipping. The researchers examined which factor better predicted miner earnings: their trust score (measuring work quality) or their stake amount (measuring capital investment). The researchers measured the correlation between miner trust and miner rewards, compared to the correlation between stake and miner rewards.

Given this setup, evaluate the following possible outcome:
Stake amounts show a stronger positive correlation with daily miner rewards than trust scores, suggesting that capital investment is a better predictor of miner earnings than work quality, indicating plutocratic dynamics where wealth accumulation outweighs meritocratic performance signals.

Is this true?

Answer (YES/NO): YES